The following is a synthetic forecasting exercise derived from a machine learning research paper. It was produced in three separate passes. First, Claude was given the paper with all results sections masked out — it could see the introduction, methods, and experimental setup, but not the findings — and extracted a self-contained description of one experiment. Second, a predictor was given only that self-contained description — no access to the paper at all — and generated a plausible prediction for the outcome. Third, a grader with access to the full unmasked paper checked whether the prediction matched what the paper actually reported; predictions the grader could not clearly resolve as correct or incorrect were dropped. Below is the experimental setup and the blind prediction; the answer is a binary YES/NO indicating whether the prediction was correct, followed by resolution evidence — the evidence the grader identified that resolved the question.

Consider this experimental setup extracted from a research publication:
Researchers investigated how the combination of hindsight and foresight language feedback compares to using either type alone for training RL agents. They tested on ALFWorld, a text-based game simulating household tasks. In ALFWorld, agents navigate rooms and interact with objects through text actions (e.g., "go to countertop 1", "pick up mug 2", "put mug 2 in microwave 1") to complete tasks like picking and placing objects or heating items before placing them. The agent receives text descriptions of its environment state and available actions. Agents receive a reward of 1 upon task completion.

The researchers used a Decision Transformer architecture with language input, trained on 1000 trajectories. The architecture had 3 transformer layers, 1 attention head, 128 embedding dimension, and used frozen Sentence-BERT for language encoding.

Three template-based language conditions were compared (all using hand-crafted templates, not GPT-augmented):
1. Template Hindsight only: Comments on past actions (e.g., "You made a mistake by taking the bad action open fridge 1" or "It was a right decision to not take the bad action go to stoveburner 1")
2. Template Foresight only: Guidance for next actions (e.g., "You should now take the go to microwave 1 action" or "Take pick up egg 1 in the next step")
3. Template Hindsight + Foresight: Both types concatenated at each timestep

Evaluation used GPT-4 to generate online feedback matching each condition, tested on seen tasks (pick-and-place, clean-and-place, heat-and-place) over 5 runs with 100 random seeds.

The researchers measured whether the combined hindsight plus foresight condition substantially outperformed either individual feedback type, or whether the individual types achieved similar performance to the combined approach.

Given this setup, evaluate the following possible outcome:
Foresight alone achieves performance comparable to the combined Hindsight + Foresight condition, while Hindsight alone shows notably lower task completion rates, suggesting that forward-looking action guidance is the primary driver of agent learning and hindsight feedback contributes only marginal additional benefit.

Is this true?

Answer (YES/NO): NO